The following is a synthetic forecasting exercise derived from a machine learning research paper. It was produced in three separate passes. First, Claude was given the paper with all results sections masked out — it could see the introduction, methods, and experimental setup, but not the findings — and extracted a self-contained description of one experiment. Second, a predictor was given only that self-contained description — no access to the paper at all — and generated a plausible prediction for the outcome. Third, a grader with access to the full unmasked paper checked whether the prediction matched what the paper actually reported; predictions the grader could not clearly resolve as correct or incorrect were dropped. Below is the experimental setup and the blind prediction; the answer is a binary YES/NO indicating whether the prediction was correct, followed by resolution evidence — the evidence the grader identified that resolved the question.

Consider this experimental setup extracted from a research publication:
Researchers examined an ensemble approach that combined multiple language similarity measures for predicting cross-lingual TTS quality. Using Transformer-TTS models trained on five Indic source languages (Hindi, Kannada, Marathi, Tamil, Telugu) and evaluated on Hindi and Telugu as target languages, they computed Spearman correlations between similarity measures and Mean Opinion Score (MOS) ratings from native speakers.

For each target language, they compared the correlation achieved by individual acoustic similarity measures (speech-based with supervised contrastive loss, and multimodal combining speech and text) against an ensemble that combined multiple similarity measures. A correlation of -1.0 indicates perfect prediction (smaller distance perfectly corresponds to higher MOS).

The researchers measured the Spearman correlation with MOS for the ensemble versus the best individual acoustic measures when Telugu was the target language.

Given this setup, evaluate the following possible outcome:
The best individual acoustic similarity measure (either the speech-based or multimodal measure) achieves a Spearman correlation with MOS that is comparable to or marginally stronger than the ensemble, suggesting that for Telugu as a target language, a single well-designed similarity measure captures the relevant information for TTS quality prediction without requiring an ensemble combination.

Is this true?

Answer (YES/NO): YES